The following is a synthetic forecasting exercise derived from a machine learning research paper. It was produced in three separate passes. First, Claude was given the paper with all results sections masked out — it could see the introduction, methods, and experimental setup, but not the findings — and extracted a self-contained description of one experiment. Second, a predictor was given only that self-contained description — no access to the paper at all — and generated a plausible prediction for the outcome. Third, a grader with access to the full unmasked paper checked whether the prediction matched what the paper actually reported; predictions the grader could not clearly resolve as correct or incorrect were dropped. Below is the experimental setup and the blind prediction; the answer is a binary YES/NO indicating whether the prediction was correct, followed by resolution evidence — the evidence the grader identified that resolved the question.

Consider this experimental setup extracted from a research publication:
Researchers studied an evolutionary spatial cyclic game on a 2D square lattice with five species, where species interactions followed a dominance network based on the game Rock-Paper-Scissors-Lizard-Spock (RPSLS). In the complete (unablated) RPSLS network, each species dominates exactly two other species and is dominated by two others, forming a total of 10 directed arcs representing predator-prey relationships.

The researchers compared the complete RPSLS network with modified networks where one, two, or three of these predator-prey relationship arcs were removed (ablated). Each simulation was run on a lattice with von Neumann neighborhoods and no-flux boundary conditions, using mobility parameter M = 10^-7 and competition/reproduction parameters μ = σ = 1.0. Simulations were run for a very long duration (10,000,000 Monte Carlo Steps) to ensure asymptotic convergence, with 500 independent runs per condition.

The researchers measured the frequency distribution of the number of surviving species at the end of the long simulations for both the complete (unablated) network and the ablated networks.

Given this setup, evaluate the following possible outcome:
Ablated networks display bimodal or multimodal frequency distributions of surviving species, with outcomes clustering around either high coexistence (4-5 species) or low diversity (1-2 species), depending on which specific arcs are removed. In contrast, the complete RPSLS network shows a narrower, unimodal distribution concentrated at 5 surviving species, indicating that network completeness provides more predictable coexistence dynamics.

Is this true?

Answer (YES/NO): NO